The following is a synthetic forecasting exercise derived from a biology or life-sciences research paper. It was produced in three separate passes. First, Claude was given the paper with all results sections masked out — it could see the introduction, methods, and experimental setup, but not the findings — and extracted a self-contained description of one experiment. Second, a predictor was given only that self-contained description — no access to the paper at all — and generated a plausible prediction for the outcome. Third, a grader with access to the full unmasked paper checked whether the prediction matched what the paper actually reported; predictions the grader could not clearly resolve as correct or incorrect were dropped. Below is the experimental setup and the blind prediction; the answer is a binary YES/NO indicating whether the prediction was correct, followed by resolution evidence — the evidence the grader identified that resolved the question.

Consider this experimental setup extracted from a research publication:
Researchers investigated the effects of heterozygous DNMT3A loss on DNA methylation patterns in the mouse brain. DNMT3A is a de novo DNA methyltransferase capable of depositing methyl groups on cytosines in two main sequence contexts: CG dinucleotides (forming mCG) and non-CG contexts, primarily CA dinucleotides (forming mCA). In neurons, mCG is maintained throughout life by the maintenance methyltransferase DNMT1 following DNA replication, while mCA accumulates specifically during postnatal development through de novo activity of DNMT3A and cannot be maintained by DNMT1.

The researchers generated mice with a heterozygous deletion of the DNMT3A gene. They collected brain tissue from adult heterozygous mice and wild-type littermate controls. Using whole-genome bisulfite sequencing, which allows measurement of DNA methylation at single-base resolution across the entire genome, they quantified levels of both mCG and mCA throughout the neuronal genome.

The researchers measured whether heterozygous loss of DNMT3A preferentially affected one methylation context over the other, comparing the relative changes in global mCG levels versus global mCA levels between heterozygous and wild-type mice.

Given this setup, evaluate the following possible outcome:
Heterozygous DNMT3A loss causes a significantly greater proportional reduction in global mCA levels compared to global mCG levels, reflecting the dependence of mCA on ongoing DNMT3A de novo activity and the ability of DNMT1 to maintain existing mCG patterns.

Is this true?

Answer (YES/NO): YES